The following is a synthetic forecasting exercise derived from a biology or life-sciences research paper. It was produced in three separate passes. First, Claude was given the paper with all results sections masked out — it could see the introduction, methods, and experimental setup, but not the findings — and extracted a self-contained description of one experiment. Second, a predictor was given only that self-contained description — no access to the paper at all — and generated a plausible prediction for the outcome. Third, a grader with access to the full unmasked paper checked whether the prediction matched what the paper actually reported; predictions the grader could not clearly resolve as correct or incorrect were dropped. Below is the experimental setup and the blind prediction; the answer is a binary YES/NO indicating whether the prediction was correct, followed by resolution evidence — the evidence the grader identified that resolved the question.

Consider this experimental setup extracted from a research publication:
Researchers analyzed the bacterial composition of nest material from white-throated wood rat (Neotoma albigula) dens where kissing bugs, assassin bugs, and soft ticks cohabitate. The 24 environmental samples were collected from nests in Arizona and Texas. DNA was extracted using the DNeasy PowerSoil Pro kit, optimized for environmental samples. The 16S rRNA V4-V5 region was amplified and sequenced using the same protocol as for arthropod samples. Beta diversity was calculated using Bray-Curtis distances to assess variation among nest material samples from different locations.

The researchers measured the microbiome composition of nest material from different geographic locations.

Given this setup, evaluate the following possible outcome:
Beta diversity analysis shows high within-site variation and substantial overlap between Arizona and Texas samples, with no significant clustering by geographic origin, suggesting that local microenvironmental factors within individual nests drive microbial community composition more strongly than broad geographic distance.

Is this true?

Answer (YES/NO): NO